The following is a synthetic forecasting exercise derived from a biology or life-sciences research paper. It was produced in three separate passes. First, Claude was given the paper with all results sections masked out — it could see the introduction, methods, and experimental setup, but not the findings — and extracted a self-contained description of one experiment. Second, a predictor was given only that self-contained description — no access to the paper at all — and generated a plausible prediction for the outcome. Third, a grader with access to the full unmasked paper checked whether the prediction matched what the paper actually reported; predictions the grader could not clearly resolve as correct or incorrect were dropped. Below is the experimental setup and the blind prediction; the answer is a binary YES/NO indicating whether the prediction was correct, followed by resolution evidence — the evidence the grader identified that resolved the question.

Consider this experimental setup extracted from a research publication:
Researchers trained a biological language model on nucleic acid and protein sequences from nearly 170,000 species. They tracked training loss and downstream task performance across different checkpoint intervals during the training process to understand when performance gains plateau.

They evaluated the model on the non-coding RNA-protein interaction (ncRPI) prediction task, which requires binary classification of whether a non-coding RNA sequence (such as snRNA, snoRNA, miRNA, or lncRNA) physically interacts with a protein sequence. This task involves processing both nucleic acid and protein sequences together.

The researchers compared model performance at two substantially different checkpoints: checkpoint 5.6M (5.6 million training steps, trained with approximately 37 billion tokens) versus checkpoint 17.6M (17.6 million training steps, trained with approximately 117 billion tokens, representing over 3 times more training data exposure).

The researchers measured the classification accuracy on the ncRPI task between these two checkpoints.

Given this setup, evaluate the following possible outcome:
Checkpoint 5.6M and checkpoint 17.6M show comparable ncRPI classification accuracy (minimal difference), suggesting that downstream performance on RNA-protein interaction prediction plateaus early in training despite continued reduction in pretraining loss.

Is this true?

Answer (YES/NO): YES